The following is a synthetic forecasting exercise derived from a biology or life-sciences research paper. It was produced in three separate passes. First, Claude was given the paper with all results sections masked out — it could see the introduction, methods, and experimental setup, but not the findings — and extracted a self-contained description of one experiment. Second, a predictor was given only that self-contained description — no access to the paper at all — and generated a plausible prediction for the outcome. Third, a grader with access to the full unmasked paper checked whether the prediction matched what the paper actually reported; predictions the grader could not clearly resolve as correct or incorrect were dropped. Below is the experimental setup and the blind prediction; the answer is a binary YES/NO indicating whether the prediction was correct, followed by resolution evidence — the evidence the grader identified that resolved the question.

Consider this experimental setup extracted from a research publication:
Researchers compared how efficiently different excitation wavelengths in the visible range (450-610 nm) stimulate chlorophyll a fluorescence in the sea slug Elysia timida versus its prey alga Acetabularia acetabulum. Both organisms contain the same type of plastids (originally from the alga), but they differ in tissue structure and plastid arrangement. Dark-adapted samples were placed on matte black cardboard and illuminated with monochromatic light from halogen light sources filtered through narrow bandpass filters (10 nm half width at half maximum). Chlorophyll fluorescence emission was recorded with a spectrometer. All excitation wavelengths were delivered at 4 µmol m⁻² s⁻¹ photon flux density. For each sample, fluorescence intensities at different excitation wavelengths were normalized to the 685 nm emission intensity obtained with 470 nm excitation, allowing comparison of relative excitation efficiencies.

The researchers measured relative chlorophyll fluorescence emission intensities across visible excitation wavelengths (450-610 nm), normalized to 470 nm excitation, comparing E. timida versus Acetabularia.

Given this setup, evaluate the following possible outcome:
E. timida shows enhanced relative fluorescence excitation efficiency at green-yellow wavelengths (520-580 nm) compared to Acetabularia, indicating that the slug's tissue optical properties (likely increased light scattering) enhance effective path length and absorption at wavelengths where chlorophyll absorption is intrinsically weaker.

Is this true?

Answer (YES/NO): NO